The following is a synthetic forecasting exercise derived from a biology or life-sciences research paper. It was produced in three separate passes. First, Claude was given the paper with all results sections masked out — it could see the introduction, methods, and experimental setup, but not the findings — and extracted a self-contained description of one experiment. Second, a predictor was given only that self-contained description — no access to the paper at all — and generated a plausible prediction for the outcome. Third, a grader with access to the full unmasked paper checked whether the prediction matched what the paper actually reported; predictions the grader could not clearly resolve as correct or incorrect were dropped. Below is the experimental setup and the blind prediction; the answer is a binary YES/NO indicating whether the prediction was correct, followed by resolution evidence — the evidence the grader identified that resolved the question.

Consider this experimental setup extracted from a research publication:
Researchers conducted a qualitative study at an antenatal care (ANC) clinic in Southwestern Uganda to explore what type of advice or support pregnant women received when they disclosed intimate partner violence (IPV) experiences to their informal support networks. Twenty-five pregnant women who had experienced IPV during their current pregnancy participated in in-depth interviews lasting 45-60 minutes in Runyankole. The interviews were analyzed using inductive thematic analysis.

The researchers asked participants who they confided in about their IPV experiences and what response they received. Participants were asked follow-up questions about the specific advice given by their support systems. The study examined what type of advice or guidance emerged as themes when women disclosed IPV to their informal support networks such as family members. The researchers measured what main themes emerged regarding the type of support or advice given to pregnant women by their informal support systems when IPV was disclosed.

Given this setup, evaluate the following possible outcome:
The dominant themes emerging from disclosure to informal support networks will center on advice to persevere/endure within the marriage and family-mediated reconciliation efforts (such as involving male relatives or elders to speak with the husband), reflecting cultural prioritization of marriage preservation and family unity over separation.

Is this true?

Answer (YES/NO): NO